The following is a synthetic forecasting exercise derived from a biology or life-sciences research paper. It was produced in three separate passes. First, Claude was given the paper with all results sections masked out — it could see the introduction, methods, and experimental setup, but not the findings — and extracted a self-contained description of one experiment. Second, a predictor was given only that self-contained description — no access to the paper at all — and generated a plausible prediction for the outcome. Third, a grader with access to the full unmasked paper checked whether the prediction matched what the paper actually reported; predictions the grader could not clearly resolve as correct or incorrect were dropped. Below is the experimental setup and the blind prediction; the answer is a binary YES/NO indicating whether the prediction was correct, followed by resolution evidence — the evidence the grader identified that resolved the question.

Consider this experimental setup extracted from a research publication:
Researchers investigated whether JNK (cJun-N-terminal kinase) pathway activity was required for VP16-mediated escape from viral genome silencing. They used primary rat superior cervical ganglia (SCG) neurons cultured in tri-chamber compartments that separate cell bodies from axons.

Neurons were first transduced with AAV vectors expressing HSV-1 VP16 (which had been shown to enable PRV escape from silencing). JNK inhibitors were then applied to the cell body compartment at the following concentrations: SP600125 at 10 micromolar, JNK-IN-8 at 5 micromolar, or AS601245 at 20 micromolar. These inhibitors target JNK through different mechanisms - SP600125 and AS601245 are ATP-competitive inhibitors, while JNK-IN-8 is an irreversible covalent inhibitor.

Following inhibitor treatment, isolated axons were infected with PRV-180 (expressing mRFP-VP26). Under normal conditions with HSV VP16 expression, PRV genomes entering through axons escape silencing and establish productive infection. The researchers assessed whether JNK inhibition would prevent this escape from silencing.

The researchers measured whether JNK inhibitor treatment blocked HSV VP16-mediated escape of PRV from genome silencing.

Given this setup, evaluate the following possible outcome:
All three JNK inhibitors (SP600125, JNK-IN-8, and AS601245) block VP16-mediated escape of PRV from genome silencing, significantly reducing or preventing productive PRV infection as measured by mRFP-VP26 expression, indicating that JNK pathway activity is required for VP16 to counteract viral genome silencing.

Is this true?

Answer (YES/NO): YES